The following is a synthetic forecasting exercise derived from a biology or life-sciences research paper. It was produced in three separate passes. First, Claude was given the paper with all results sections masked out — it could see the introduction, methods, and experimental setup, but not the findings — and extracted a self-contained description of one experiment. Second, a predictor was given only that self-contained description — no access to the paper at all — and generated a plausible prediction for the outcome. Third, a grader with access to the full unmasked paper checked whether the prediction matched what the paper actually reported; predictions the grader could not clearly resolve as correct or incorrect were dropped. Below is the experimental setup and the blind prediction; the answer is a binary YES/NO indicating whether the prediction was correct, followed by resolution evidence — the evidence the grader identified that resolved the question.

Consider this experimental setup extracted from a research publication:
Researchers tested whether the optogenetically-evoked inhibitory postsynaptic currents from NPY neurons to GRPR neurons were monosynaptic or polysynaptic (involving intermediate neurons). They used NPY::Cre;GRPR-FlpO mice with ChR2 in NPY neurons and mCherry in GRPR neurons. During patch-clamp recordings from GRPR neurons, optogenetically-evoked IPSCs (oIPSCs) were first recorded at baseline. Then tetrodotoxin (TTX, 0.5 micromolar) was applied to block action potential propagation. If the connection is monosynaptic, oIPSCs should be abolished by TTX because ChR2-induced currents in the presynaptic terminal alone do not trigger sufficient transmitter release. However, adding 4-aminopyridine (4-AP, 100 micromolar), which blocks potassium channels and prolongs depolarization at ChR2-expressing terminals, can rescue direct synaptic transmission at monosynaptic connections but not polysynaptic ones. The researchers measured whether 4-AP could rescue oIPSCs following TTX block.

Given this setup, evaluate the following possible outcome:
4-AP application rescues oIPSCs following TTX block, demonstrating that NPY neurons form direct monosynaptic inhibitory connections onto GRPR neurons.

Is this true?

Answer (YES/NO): YES